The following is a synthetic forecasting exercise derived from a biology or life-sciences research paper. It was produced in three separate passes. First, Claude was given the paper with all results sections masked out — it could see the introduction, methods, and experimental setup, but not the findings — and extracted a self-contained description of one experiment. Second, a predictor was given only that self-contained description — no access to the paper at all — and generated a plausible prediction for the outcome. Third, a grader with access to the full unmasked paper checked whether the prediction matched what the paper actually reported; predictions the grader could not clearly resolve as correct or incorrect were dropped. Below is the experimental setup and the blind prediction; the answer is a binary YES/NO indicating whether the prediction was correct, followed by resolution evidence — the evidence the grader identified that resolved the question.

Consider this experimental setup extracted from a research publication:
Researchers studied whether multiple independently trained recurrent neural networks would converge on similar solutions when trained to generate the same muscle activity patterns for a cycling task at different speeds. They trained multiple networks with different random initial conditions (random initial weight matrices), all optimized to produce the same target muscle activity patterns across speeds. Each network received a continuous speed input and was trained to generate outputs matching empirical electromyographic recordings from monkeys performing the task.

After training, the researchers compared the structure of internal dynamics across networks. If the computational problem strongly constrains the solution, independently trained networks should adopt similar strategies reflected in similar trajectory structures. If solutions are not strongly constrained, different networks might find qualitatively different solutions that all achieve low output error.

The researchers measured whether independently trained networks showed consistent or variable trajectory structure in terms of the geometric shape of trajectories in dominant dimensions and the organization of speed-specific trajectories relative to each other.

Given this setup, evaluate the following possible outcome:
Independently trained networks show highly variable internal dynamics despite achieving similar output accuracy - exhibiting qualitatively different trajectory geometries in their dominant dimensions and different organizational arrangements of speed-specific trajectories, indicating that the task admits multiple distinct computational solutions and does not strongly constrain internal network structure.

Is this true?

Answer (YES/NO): NO